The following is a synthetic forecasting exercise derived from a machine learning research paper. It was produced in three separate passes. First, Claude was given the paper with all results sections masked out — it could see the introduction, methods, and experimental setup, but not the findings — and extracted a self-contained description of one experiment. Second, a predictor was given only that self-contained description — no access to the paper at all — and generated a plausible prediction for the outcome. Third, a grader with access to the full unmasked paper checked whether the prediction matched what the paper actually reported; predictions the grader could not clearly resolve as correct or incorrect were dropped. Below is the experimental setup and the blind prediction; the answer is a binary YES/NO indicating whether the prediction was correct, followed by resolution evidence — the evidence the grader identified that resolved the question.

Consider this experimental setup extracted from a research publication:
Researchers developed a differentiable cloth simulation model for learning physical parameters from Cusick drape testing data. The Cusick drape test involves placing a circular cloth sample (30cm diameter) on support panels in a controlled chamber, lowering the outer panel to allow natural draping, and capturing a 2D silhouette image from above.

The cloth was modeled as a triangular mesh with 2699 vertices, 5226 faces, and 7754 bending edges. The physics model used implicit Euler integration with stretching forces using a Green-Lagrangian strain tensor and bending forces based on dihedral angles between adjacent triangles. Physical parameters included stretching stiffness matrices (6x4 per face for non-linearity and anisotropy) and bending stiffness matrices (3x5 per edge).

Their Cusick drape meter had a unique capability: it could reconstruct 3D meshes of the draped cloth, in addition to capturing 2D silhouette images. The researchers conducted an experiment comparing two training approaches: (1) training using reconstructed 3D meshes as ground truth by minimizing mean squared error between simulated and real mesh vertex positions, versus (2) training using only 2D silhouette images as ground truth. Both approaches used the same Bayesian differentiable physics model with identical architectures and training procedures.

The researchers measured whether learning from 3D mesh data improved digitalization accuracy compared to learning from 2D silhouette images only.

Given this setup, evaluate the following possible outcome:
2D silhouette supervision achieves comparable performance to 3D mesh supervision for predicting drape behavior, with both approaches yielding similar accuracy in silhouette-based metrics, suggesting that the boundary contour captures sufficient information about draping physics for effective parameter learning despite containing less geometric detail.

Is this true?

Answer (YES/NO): YES